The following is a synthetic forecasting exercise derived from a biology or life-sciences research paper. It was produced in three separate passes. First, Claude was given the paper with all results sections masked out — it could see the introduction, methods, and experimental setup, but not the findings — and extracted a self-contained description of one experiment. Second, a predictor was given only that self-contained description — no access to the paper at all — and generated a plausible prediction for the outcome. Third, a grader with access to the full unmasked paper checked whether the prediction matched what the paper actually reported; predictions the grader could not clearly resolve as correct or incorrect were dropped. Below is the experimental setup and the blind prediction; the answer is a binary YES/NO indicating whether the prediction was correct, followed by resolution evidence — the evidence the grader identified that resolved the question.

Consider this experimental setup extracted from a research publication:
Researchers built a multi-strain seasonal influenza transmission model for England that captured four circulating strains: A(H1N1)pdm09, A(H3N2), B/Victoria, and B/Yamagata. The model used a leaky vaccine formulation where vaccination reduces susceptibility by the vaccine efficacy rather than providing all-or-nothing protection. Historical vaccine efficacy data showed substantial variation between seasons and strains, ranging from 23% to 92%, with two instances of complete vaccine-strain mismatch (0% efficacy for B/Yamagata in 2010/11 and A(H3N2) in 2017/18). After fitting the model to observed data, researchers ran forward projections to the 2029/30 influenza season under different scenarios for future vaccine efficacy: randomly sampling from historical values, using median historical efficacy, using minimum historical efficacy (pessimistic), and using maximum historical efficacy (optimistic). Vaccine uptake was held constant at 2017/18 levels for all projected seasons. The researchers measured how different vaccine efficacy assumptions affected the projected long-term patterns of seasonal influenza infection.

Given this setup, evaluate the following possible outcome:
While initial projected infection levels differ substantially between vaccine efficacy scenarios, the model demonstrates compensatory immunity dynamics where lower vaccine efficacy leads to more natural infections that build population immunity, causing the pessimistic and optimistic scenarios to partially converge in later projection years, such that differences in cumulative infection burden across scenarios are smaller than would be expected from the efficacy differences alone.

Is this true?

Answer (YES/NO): NO